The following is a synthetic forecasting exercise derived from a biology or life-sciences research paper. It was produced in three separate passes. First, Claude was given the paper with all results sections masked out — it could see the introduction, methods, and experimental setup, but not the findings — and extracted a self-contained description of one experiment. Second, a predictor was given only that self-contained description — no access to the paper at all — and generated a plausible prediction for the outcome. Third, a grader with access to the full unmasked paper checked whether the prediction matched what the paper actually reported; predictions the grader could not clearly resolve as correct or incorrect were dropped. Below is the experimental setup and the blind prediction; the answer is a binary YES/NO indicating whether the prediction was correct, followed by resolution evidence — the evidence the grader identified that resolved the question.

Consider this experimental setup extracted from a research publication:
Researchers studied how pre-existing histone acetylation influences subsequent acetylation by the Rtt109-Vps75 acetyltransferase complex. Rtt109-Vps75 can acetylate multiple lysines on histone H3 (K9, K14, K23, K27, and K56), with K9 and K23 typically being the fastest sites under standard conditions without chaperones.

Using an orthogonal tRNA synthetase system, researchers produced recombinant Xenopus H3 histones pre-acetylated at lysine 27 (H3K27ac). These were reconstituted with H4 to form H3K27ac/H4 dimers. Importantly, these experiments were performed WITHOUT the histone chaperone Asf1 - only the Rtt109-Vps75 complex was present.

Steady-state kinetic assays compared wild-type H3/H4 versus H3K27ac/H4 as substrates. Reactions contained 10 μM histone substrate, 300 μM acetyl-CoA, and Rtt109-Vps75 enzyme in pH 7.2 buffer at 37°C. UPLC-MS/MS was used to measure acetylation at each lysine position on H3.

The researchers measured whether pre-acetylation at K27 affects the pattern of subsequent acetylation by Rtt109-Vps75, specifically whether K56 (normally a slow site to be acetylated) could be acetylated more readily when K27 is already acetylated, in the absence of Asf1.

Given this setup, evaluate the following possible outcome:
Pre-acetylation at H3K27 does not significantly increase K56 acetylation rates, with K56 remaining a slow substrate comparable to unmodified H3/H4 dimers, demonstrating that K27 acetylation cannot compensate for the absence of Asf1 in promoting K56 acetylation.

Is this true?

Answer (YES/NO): NO